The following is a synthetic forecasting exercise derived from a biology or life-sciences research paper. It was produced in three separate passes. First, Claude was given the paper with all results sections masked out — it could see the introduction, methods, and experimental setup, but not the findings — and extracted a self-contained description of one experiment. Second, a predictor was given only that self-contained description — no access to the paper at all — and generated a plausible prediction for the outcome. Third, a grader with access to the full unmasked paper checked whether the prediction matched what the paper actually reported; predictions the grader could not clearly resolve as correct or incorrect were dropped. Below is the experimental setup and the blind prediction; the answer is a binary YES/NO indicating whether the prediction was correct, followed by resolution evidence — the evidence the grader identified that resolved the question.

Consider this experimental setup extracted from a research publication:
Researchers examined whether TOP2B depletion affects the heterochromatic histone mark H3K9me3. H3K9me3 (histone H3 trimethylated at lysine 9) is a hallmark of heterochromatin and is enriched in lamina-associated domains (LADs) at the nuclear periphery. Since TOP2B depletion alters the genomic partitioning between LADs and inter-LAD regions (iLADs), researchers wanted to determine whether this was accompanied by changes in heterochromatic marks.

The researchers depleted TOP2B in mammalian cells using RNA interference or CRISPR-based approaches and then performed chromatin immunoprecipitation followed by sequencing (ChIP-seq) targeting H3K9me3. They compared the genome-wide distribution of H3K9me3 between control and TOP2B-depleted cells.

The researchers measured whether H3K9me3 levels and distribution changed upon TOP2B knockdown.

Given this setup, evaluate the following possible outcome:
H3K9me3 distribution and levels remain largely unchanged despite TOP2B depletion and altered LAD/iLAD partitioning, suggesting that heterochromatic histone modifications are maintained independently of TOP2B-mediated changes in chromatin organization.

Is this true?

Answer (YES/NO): YES